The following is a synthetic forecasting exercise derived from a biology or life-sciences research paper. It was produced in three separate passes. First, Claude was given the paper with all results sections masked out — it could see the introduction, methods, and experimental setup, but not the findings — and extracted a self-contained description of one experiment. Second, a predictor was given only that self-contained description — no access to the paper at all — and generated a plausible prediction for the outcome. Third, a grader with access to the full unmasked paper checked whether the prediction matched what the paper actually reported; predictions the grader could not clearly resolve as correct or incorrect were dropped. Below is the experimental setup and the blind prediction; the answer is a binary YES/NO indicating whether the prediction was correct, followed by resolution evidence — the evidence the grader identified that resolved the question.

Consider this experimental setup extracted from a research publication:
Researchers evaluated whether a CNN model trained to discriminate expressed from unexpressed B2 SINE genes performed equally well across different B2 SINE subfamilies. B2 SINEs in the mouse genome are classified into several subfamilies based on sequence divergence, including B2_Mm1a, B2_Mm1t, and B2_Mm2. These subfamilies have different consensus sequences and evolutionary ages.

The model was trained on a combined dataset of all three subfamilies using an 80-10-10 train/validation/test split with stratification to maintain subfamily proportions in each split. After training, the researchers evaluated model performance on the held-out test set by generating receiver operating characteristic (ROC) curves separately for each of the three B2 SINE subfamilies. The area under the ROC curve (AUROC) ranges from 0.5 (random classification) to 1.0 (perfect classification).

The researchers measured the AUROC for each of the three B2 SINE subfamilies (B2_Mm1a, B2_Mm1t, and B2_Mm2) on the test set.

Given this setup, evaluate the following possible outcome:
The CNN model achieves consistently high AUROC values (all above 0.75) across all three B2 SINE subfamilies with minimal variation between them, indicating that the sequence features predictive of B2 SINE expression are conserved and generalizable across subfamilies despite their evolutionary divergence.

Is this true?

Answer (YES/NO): NO